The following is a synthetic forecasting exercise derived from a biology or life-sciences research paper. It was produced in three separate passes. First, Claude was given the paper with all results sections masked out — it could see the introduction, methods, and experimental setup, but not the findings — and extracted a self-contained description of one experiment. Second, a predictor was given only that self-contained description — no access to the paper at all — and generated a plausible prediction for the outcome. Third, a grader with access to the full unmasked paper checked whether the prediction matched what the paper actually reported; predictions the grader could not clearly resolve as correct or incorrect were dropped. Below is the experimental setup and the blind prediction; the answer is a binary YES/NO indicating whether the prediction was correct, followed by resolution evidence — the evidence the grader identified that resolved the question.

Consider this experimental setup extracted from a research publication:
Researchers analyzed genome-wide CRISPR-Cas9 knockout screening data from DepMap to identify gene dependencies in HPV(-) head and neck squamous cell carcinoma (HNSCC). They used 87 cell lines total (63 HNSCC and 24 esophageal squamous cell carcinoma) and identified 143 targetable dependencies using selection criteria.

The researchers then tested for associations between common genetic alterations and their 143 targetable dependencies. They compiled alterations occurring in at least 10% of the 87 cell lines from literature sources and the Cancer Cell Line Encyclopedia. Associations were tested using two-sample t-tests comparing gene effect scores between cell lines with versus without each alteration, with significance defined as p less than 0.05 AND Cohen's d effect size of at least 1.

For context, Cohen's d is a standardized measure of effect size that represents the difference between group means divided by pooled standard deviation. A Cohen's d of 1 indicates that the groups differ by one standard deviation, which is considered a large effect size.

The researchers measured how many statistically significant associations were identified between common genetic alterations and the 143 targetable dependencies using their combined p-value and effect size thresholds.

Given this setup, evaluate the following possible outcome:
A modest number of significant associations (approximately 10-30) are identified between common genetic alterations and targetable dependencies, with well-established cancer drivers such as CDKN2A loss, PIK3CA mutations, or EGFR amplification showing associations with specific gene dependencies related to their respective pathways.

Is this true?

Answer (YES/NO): YES